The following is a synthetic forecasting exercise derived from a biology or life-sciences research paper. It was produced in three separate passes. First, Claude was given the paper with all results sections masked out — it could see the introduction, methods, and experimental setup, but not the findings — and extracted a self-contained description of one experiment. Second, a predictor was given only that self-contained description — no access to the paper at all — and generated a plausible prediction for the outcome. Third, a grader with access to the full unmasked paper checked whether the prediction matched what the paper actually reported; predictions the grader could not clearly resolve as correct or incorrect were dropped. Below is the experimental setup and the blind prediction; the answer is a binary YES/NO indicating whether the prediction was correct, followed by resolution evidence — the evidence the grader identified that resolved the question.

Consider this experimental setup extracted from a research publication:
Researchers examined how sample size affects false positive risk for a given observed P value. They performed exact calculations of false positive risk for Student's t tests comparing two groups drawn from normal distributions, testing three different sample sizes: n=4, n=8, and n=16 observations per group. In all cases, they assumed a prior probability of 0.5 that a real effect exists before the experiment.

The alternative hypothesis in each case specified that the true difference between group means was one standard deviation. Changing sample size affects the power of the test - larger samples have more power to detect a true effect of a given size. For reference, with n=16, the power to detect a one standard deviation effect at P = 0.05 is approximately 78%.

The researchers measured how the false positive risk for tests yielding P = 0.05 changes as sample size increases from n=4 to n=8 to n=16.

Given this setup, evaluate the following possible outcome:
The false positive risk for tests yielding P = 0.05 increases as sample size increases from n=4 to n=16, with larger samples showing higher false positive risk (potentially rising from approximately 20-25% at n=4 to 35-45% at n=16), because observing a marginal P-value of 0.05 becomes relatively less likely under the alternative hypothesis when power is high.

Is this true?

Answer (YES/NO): NO